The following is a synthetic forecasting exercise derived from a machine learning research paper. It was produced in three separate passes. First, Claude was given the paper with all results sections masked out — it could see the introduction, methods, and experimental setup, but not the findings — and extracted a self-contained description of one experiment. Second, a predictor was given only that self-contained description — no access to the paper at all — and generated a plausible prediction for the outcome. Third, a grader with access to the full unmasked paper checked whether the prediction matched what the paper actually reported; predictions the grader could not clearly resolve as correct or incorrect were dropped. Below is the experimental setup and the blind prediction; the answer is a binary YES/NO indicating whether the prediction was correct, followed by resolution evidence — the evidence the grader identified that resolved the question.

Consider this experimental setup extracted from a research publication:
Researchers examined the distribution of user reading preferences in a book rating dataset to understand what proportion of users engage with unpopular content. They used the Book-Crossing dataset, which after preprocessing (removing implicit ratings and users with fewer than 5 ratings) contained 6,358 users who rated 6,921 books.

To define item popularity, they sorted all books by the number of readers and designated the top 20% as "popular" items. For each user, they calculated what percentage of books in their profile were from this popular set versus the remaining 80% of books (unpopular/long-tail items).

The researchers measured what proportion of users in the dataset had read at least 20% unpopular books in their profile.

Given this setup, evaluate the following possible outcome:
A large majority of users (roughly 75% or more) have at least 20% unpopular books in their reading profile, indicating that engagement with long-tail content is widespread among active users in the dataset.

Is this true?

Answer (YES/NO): YES